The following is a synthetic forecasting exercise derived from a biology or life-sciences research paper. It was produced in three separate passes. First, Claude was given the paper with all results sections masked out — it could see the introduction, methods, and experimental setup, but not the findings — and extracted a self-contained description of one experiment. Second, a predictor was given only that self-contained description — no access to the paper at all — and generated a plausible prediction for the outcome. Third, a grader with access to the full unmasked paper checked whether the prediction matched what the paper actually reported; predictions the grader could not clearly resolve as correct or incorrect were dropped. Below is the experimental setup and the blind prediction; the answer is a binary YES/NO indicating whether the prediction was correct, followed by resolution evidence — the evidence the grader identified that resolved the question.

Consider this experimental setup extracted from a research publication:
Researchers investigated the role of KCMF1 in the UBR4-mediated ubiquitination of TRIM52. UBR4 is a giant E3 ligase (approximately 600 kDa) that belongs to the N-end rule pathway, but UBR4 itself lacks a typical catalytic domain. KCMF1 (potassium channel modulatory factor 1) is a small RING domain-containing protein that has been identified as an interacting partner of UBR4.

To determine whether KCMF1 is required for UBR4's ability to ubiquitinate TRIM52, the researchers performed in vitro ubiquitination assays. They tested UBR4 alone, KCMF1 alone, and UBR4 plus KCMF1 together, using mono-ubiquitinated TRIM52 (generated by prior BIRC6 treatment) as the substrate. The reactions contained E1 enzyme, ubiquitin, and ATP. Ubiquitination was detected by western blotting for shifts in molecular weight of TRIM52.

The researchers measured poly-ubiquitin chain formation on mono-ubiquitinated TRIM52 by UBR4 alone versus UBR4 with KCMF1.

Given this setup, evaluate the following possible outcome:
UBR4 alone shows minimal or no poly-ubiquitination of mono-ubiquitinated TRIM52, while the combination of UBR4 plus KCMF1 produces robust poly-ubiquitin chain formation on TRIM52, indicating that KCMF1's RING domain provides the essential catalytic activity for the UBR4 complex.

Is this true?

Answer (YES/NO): NO